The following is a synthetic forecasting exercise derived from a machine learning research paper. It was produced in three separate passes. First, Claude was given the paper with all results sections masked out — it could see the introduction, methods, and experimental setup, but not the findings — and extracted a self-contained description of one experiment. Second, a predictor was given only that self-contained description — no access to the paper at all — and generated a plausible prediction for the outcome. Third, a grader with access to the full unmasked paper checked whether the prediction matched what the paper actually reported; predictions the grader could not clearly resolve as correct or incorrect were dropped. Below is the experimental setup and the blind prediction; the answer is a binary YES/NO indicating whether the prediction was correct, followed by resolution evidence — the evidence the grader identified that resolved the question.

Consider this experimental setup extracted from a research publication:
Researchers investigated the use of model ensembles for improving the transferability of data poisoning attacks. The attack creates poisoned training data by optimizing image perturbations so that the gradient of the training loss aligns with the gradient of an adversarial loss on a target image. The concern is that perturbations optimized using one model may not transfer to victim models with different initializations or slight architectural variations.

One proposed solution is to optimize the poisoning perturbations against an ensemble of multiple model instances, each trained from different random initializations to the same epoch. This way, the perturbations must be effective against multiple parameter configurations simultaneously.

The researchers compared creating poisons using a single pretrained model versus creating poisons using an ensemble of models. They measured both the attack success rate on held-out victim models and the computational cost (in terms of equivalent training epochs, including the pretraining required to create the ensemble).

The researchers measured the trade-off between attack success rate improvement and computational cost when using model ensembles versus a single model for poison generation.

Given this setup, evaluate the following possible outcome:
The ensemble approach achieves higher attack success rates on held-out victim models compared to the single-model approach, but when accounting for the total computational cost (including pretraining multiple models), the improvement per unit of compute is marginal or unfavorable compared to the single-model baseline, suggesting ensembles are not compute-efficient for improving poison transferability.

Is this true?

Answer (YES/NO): YES